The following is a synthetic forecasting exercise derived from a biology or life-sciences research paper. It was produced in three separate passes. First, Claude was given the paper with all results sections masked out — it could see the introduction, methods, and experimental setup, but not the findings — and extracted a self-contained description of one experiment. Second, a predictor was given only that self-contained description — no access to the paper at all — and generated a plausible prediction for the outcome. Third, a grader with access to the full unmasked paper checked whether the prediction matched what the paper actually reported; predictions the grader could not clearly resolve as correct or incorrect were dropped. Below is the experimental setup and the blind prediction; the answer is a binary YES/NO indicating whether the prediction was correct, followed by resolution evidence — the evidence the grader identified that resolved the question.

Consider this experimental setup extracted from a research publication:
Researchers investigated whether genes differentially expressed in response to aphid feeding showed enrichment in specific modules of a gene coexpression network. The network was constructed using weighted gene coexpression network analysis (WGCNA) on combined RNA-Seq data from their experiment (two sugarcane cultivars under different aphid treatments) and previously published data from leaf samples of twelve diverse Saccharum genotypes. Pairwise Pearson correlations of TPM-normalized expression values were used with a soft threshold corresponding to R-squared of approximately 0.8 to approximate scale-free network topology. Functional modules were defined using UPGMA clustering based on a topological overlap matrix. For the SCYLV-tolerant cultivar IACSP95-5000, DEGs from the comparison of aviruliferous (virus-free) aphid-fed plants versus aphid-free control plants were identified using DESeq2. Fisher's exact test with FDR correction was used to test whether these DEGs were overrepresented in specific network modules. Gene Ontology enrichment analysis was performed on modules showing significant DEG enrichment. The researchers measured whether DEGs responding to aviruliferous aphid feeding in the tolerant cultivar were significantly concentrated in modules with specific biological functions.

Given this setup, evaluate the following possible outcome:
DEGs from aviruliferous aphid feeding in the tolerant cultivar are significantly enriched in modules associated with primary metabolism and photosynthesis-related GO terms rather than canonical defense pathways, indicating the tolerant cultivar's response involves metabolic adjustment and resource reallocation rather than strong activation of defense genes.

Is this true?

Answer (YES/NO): NO